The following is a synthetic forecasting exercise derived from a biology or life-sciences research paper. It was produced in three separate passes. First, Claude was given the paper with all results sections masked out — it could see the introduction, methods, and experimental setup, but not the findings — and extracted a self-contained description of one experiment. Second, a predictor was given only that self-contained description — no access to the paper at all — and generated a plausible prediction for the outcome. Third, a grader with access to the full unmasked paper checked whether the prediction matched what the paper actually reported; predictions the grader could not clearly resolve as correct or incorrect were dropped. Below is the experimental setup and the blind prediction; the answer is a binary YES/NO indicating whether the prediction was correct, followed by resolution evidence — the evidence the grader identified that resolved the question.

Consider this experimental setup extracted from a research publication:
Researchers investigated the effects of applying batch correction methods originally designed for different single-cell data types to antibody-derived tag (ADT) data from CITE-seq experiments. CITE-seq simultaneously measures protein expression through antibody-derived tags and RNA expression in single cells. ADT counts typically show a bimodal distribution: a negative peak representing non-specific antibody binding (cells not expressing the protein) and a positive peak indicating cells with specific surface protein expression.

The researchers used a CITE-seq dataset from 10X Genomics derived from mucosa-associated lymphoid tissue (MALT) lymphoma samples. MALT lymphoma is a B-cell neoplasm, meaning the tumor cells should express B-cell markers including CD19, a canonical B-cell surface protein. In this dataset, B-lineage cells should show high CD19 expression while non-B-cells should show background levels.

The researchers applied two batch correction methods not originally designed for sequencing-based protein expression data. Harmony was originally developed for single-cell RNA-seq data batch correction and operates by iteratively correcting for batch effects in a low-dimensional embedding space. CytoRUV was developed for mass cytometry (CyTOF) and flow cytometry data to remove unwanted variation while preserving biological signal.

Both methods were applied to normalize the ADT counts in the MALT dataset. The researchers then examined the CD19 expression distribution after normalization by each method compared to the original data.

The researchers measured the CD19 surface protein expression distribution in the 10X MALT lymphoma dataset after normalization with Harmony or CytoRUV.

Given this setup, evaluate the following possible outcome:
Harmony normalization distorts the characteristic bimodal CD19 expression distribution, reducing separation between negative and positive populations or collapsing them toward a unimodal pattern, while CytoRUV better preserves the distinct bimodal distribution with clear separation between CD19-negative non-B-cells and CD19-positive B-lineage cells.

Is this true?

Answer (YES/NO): NO